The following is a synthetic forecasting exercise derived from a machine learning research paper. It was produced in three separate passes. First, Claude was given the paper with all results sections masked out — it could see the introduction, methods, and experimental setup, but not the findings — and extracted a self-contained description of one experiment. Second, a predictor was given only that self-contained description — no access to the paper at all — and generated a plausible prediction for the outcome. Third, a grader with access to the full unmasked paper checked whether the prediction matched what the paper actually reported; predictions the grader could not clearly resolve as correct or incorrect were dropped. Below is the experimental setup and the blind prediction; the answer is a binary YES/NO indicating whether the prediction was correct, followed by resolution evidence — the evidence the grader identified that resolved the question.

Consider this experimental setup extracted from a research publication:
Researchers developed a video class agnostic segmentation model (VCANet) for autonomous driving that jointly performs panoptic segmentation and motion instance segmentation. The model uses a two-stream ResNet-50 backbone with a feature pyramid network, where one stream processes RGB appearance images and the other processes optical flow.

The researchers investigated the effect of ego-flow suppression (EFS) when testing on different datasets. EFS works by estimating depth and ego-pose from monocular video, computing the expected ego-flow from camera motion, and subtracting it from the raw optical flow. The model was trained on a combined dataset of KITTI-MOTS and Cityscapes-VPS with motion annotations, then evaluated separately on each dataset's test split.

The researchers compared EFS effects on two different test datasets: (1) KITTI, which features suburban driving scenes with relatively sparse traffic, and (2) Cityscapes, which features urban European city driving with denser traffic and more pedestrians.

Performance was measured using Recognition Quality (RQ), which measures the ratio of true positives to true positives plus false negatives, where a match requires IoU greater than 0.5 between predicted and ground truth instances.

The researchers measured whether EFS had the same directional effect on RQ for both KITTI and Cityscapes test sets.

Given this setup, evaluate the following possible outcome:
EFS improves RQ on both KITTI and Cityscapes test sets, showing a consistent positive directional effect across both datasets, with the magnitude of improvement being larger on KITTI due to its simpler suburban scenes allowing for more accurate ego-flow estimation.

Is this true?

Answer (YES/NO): NO